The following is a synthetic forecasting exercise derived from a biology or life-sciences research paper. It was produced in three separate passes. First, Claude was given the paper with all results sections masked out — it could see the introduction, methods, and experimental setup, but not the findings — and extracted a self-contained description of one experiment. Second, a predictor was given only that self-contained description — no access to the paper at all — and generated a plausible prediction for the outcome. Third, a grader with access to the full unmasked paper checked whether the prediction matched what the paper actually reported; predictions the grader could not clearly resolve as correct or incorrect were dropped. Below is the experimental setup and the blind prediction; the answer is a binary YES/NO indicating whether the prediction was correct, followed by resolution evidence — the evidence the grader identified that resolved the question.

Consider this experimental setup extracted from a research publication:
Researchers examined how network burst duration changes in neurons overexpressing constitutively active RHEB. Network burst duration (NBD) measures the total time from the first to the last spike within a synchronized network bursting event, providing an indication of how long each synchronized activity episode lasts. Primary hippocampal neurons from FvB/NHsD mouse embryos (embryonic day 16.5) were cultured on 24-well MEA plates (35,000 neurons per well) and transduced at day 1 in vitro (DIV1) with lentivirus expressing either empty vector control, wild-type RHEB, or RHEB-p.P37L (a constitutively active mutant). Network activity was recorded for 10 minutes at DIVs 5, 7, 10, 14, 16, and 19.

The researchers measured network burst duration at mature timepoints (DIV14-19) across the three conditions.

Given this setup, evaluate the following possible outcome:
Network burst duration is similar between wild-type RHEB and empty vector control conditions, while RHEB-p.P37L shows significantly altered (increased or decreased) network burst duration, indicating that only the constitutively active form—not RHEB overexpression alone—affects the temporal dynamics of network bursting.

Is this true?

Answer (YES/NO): NO